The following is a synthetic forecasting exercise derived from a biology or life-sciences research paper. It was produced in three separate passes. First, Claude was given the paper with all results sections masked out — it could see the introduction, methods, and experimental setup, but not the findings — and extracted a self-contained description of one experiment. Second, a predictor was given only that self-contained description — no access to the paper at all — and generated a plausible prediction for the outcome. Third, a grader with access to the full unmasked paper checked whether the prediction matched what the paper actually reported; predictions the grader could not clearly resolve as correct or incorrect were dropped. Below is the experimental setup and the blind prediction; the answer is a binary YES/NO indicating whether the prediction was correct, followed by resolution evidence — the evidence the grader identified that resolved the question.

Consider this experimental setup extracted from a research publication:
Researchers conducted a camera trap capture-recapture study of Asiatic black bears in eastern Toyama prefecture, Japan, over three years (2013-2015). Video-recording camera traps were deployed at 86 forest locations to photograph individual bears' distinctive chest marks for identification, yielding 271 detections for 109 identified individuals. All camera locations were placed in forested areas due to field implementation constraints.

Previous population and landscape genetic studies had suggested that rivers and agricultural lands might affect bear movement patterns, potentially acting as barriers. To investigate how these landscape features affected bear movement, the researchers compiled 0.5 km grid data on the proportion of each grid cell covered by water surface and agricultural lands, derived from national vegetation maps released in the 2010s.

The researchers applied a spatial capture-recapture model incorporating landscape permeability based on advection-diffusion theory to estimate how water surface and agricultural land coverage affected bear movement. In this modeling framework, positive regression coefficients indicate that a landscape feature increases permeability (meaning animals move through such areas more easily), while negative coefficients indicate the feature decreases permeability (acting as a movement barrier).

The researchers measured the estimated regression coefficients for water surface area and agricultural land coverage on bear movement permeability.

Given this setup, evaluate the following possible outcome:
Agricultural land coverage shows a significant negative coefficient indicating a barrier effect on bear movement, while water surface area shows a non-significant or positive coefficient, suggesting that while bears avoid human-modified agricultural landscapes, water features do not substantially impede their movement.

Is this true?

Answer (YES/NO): NO